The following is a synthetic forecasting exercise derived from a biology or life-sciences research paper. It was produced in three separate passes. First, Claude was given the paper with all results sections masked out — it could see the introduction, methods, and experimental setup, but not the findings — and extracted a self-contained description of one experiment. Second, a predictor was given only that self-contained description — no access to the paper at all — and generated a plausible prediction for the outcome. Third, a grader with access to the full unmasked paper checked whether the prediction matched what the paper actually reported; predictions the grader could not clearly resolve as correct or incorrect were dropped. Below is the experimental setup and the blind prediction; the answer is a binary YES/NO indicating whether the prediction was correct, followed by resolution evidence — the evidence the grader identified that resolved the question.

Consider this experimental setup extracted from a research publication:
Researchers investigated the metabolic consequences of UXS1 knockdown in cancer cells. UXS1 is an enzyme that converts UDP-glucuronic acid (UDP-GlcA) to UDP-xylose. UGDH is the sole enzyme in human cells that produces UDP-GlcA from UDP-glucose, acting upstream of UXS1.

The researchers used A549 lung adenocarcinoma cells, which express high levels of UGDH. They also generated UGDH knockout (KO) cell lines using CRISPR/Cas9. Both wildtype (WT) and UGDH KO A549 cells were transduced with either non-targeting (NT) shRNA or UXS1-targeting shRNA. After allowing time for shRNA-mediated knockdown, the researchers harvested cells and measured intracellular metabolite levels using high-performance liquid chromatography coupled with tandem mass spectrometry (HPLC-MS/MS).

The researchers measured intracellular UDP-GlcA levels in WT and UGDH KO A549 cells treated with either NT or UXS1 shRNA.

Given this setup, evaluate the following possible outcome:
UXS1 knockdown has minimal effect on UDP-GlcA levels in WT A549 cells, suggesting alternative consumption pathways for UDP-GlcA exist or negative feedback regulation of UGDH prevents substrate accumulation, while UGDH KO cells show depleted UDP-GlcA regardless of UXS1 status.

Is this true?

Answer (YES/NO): NO